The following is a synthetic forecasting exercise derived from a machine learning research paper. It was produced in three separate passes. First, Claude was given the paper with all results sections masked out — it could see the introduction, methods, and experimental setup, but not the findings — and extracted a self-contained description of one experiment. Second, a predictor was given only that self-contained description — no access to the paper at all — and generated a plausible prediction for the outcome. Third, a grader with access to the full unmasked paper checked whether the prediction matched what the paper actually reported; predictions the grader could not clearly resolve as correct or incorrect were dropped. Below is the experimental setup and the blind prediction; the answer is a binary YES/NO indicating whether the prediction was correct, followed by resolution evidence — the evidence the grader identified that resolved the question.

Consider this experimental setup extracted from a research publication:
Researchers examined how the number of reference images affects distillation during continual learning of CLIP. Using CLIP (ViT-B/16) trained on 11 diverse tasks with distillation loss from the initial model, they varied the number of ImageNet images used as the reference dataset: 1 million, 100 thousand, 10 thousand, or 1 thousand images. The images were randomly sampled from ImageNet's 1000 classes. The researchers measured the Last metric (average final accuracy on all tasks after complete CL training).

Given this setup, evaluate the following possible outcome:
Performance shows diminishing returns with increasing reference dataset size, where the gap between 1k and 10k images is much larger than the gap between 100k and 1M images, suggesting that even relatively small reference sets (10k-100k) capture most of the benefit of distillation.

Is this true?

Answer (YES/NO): NO